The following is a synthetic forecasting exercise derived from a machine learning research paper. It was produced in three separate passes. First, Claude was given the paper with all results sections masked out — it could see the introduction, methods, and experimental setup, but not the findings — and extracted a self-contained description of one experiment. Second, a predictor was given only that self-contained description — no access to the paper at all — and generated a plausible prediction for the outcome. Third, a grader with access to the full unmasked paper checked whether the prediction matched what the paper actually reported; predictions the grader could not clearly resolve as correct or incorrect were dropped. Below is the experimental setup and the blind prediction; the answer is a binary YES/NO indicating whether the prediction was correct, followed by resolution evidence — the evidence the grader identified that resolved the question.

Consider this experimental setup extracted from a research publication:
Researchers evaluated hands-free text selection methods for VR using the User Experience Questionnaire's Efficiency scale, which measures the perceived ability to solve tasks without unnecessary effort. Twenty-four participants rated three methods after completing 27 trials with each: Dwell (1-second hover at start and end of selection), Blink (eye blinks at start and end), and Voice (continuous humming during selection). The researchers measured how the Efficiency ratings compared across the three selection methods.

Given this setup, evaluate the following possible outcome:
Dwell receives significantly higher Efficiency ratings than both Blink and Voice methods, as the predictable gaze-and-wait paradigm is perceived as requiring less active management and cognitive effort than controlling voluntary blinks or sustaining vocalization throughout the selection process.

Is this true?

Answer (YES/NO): NO